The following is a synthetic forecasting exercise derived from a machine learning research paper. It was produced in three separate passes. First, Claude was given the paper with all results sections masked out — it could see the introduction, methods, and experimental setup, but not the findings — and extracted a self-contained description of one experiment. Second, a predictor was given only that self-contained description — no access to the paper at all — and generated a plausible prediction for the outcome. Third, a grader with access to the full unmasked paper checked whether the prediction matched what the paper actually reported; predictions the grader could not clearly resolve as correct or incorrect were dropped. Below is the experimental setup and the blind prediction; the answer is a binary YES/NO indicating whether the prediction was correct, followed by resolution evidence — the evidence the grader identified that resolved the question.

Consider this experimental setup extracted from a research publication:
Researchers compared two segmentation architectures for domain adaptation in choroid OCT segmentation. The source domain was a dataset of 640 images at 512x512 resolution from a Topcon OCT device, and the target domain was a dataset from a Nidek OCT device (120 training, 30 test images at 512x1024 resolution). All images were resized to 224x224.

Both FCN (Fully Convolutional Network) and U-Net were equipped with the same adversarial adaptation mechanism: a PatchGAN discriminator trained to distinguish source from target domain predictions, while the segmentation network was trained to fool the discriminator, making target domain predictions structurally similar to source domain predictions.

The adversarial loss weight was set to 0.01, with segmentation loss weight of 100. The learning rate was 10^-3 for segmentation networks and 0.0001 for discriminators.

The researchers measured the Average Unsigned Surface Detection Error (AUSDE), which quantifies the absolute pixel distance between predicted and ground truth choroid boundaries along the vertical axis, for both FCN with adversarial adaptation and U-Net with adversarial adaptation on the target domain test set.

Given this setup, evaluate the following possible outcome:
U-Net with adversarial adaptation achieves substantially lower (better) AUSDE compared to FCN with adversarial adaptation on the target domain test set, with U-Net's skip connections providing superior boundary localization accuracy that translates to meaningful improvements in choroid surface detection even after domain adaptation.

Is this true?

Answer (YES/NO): NO